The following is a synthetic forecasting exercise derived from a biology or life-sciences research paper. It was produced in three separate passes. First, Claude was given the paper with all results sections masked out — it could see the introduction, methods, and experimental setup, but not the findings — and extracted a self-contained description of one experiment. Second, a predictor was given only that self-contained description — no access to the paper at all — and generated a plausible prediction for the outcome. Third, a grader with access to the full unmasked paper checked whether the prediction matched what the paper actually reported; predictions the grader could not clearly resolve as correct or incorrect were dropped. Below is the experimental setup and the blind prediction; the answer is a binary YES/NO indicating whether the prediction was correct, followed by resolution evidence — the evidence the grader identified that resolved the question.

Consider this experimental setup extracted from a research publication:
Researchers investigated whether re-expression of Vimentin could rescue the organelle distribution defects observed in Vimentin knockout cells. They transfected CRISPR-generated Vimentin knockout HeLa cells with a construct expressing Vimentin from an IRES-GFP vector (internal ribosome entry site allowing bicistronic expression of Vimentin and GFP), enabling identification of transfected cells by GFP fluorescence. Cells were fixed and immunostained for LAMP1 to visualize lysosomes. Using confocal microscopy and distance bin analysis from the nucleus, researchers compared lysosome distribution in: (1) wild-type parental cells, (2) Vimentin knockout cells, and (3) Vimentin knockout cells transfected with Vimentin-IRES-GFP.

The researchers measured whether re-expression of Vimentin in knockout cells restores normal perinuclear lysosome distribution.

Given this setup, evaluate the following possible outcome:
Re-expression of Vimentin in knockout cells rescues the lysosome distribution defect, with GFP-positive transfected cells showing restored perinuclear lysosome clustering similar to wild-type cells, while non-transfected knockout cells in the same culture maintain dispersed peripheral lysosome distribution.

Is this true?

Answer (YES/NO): YES